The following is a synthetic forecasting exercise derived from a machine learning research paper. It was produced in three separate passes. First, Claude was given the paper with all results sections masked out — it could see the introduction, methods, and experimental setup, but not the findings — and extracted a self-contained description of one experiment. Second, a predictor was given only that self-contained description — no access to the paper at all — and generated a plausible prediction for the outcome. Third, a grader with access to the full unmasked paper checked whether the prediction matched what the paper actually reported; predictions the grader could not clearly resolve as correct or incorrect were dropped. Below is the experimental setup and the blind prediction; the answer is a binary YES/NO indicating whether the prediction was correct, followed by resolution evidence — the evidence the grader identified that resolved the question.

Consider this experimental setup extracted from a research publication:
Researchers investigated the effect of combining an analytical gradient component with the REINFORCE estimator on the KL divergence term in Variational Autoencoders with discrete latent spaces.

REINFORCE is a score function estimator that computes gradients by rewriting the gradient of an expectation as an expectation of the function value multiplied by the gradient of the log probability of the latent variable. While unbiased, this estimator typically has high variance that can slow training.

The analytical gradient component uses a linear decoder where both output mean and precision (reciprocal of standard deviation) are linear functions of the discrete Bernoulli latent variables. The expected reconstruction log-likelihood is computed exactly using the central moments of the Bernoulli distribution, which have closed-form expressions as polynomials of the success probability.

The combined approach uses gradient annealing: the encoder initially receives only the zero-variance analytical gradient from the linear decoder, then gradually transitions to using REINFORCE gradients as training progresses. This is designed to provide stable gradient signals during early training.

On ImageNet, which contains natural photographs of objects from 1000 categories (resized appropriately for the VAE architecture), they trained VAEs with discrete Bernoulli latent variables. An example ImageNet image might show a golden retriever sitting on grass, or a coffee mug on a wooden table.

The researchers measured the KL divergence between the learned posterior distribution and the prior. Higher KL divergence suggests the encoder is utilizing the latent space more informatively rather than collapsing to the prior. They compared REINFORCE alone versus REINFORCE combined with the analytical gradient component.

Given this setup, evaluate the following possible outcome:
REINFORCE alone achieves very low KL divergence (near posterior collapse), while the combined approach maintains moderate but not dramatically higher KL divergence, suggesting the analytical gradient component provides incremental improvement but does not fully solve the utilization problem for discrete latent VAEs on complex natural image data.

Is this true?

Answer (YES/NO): NO